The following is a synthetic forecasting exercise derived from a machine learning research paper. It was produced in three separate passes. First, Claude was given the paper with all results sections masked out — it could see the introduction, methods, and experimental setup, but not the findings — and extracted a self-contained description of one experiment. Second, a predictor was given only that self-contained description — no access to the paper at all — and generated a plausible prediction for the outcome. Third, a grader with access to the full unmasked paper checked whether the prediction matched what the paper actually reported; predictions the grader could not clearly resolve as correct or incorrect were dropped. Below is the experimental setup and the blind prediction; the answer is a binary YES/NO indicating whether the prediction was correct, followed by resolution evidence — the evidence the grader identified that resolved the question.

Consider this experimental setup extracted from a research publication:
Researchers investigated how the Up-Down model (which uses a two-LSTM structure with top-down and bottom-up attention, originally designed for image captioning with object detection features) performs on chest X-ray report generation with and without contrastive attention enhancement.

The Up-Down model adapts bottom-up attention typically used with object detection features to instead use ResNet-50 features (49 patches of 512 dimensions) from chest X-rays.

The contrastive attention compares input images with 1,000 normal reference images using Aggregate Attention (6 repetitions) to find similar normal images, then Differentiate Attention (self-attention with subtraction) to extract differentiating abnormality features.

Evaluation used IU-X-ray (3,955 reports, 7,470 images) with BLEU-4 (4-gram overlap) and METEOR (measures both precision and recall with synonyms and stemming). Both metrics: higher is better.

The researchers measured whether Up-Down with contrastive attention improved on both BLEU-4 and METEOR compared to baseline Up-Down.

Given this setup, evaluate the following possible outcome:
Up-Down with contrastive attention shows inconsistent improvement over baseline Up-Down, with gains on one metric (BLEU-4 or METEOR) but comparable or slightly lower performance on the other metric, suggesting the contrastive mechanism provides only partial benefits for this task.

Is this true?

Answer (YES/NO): YES